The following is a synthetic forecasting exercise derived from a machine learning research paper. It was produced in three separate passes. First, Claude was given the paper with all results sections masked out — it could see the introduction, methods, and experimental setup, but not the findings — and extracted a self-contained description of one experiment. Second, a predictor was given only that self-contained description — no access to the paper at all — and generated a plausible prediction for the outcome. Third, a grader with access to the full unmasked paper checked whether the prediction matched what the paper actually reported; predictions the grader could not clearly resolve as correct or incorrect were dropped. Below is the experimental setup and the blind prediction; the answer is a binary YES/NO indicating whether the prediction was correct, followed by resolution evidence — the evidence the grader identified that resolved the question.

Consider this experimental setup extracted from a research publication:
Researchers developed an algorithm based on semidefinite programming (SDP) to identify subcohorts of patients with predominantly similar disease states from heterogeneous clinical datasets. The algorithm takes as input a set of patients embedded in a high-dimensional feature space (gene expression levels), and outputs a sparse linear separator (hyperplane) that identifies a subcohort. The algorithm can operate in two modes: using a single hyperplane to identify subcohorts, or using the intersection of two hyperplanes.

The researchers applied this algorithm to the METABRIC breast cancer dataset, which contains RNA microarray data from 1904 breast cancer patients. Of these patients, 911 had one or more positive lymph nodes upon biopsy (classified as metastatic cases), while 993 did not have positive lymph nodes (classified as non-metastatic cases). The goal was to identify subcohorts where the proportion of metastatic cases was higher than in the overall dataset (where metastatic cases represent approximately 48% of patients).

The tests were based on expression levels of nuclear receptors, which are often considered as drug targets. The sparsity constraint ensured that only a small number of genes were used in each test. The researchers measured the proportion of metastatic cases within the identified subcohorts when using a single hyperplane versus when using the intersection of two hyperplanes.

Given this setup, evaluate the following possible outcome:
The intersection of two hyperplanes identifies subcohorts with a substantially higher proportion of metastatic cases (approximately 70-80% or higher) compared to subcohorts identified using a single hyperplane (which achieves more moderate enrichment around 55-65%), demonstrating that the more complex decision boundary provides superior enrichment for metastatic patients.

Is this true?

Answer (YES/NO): NO